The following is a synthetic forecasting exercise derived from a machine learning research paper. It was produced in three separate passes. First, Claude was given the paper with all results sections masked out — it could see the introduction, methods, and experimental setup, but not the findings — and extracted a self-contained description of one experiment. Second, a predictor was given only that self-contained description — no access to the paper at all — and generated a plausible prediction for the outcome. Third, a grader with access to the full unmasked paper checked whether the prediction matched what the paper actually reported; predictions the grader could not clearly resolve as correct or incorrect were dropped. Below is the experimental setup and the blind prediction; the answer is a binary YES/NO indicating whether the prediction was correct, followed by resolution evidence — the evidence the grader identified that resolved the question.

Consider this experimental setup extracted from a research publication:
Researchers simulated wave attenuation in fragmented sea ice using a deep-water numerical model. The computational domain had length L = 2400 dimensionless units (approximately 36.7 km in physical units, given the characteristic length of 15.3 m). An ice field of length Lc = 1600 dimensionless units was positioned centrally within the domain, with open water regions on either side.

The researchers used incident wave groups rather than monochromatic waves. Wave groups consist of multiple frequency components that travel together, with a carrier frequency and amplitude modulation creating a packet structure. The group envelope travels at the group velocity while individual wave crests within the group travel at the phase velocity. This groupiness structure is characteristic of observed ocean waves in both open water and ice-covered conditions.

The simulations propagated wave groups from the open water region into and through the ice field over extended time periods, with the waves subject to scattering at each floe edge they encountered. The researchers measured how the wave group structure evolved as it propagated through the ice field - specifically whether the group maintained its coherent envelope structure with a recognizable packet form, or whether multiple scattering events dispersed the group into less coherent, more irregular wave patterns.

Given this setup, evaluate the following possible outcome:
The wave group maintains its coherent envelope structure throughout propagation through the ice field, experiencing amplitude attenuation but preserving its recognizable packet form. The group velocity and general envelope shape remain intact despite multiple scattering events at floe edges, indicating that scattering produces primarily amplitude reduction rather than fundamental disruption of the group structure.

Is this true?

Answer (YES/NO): YES